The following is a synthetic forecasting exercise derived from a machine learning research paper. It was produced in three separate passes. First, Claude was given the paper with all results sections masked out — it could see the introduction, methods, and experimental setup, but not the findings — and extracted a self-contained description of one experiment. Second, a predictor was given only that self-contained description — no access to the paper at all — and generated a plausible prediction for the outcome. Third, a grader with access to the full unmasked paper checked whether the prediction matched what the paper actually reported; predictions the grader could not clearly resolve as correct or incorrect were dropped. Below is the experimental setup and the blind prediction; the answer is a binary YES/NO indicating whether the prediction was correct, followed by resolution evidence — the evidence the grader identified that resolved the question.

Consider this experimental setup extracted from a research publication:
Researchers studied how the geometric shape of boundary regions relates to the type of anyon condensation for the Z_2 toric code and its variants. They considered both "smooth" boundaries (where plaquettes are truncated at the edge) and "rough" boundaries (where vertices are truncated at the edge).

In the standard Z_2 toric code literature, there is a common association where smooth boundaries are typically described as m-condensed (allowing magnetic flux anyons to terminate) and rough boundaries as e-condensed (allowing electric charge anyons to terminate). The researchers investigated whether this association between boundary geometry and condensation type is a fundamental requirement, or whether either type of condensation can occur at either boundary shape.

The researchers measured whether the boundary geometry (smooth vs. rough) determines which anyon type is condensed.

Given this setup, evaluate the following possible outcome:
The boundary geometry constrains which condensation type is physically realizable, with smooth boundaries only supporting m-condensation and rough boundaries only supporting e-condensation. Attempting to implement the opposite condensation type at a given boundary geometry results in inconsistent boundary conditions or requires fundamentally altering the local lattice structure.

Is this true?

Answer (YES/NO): NO